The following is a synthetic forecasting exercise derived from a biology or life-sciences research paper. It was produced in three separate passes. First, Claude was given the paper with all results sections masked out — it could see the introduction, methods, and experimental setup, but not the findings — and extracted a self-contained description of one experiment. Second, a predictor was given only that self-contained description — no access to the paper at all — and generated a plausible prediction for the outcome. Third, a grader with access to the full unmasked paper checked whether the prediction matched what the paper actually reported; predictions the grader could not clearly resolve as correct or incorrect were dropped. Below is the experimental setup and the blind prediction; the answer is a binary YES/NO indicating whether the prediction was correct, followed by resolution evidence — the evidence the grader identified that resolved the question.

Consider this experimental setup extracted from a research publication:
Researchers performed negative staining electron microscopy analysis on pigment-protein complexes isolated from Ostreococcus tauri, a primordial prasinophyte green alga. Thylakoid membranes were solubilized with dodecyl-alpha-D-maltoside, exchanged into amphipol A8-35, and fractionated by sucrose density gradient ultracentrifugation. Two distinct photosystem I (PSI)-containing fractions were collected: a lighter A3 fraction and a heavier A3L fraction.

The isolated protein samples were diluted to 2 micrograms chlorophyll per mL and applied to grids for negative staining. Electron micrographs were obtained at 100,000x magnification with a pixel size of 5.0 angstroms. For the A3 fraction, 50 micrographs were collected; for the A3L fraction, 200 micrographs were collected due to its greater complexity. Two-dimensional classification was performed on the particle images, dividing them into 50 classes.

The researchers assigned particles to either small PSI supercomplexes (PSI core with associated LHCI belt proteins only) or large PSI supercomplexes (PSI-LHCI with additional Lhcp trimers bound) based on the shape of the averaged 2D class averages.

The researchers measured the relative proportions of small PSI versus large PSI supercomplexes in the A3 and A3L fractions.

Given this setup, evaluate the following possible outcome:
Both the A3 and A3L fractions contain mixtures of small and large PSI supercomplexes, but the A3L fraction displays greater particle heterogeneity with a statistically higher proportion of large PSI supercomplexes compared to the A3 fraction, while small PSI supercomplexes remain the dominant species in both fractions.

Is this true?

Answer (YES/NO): NO